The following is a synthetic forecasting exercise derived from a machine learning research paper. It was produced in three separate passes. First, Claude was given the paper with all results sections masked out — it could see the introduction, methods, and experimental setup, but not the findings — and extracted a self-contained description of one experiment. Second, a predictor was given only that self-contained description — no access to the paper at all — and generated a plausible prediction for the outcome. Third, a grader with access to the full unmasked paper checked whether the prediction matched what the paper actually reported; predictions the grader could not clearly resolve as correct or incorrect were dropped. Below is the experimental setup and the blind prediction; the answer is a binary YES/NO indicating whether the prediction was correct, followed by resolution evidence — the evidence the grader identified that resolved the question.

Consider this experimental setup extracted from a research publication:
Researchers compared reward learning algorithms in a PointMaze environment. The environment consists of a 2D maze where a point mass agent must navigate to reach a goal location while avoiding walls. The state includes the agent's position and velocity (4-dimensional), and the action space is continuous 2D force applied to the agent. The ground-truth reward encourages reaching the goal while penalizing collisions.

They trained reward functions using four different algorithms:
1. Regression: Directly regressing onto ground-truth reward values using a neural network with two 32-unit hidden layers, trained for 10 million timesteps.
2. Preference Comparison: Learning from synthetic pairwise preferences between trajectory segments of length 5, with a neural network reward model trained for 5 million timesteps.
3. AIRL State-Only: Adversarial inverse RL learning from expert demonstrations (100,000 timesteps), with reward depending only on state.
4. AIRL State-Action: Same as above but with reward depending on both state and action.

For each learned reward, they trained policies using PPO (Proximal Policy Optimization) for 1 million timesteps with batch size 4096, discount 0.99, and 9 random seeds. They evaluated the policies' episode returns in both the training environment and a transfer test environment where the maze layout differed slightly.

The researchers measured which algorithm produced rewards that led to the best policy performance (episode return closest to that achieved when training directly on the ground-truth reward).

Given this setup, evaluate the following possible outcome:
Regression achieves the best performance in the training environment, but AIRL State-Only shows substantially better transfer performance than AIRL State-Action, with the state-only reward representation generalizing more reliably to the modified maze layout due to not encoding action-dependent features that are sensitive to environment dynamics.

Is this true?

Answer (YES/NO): NO